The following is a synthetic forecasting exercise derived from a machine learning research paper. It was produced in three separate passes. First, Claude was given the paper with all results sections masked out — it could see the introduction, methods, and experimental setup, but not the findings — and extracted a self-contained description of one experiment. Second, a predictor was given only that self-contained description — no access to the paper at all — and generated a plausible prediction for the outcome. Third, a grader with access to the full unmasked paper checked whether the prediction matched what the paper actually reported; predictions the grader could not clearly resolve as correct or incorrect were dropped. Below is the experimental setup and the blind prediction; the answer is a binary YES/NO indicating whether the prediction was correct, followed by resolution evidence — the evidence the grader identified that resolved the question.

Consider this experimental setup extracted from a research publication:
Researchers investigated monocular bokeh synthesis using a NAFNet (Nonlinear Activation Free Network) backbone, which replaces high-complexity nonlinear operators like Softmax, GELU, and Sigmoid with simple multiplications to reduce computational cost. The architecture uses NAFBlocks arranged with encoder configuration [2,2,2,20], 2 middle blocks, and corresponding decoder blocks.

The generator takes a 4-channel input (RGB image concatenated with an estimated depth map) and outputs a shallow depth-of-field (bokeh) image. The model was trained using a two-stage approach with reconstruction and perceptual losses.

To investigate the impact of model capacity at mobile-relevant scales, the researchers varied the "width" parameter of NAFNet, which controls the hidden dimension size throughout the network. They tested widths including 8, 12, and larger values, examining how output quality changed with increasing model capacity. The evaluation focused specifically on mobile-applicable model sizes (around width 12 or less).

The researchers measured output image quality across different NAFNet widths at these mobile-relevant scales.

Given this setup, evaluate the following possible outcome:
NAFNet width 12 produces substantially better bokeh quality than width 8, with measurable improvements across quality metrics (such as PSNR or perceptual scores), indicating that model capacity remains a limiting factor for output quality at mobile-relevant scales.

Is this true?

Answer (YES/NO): NO